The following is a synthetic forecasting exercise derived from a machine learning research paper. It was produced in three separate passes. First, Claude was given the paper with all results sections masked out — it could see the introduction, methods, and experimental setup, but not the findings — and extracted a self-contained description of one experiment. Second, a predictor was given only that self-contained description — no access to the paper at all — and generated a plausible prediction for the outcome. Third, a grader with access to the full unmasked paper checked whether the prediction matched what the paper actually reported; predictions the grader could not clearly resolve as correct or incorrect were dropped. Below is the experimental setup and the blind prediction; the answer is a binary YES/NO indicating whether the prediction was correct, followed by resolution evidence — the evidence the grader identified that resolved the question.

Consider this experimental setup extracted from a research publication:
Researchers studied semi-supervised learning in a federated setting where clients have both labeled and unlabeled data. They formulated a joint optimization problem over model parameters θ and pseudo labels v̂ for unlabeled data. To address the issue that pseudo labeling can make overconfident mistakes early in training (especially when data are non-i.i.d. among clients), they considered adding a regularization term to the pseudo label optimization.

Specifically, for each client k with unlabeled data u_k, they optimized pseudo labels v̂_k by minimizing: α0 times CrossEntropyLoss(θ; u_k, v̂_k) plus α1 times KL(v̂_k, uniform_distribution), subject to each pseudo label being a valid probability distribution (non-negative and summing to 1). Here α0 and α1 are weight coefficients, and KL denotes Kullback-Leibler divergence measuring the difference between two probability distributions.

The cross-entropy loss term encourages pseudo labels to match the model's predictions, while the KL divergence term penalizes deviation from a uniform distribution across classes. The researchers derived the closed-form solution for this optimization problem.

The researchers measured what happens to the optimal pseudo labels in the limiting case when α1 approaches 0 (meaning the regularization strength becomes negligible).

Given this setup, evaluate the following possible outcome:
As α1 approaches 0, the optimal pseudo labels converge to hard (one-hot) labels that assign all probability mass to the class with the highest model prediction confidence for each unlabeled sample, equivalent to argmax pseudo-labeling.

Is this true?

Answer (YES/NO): YES